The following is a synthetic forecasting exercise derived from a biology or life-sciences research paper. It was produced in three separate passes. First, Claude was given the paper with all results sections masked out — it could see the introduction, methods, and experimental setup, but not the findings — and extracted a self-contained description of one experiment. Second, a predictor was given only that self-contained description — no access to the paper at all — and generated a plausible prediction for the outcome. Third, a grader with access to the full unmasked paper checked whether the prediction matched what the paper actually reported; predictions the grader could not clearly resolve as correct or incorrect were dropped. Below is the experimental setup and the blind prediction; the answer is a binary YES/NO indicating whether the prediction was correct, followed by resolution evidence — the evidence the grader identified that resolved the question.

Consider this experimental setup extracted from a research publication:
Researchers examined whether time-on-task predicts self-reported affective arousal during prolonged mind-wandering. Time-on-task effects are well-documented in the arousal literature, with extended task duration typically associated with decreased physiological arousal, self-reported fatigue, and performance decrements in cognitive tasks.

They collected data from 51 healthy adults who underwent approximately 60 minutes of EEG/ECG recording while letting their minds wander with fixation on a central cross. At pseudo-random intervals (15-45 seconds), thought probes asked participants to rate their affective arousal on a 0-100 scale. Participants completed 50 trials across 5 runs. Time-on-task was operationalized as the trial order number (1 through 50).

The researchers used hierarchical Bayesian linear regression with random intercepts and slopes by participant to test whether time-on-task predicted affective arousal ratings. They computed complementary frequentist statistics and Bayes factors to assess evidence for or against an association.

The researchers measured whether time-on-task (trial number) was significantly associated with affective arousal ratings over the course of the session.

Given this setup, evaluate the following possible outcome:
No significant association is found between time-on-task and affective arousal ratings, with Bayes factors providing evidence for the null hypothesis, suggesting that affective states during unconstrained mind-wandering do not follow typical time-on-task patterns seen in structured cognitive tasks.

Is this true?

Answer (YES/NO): NO